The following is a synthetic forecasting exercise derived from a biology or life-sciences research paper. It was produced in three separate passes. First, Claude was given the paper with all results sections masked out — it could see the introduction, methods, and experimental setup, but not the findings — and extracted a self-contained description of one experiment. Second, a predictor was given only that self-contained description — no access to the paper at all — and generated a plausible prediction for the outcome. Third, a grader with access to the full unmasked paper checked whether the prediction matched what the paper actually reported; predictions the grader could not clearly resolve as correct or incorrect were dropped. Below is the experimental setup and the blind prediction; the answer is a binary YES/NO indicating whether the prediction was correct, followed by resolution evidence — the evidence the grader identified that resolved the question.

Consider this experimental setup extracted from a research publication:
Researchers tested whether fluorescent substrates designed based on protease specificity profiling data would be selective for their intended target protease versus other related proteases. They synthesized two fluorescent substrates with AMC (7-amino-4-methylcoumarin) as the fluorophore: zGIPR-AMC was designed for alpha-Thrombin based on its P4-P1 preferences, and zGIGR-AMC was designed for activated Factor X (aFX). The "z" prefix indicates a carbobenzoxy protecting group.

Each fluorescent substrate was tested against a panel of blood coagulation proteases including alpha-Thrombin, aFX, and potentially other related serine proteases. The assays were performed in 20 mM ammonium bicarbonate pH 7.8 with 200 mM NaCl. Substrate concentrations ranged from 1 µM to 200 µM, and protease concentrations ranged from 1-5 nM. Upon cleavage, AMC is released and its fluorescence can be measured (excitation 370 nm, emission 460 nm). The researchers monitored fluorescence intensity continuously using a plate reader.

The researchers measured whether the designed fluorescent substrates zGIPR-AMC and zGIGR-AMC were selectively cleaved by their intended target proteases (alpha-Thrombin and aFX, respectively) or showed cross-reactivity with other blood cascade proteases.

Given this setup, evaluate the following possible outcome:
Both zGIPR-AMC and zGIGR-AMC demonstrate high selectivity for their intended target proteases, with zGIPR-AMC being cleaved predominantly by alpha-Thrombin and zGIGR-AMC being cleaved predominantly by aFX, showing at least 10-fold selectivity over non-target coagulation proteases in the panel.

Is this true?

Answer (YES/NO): NO